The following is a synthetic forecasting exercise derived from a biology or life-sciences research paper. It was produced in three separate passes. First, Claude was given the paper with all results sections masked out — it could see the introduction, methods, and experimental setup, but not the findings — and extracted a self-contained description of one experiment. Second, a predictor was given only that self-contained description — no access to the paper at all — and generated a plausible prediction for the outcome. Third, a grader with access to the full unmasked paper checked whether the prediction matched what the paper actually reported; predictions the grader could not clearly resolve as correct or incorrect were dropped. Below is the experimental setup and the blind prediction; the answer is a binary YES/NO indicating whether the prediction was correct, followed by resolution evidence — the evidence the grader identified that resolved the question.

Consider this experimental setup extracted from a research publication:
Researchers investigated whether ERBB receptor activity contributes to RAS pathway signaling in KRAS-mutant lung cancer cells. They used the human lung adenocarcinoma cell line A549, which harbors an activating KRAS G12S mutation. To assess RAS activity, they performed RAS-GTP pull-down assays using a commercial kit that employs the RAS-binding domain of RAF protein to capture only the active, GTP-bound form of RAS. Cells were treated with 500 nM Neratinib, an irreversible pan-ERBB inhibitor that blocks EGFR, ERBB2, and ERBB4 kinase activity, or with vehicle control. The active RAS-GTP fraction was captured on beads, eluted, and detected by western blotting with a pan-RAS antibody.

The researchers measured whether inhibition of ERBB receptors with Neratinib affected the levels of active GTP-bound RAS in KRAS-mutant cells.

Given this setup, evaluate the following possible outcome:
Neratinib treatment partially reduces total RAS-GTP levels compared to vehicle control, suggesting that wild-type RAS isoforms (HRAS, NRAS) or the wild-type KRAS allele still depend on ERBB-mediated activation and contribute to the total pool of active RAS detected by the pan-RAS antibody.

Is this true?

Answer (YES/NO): NO